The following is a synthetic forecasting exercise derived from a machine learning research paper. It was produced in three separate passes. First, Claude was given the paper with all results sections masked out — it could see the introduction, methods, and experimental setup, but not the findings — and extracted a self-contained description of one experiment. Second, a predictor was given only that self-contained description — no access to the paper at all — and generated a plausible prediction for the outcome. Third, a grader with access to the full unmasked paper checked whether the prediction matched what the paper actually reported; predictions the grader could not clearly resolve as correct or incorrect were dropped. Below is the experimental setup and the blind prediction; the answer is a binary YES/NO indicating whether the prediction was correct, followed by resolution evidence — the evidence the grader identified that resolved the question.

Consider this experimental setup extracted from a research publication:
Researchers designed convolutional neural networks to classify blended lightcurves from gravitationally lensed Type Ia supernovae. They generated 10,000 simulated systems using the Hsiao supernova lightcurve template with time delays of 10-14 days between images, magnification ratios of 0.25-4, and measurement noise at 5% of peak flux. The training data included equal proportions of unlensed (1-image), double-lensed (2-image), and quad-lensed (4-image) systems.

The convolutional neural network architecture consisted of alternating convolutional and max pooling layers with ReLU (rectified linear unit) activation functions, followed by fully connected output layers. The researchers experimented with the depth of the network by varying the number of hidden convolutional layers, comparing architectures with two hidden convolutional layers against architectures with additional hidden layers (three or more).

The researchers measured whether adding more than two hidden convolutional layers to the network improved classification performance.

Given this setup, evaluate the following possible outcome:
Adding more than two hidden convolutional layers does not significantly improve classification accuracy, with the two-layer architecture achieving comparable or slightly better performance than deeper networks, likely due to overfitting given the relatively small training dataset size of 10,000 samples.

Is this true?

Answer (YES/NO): YES